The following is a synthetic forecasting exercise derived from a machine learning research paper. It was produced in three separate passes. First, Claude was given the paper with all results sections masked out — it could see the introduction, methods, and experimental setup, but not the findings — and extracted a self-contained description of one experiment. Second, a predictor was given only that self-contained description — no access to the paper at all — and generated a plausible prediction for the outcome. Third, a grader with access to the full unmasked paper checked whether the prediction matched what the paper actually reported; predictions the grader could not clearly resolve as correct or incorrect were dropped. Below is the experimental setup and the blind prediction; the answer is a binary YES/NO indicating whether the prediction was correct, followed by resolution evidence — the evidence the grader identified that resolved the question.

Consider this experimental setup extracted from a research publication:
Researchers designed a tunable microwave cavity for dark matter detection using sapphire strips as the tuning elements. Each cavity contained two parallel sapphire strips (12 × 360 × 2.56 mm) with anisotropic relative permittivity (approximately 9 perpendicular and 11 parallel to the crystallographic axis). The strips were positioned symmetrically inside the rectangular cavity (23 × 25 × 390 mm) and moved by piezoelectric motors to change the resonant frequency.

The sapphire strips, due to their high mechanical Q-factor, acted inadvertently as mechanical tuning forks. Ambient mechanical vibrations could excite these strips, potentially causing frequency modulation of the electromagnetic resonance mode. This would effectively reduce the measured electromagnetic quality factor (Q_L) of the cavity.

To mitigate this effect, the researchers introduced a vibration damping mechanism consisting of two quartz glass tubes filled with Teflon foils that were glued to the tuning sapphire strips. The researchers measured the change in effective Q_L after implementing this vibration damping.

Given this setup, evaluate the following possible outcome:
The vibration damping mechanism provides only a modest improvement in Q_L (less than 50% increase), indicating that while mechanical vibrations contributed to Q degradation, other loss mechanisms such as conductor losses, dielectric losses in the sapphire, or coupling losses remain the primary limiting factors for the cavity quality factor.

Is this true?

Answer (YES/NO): YES